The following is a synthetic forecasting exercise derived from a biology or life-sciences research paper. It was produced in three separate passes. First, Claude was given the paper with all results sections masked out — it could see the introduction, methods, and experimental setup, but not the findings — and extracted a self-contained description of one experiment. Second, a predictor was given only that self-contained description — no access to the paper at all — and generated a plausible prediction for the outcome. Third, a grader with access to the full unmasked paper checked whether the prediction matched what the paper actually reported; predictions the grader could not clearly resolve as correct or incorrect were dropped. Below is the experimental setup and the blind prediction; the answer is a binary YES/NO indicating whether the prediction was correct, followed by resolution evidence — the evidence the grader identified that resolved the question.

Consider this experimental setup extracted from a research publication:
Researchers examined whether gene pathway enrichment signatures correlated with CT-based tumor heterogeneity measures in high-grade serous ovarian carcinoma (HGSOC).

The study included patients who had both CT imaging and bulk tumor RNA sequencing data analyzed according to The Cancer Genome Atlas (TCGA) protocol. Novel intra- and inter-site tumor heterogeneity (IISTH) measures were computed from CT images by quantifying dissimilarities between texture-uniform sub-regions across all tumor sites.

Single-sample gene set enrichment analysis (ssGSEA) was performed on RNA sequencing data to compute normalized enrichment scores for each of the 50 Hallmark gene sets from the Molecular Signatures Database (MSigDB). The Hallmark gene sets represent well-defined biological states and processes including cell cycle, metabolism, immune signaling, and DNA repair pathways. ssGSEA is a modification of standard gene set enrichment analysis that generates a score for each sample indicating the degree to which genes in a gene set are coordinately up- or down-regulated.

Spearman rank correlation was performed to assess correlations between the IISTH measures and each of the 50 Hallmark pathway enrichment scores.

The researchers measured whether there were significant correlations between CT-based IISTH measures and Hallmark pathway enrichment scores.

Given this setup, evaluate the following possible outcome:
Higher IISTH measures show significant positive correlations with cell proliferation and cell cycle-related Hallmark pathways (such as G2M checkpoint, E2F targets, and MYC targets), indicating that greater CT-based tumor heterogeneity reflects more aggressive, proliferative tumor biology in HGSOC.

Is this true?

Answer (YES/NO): NO